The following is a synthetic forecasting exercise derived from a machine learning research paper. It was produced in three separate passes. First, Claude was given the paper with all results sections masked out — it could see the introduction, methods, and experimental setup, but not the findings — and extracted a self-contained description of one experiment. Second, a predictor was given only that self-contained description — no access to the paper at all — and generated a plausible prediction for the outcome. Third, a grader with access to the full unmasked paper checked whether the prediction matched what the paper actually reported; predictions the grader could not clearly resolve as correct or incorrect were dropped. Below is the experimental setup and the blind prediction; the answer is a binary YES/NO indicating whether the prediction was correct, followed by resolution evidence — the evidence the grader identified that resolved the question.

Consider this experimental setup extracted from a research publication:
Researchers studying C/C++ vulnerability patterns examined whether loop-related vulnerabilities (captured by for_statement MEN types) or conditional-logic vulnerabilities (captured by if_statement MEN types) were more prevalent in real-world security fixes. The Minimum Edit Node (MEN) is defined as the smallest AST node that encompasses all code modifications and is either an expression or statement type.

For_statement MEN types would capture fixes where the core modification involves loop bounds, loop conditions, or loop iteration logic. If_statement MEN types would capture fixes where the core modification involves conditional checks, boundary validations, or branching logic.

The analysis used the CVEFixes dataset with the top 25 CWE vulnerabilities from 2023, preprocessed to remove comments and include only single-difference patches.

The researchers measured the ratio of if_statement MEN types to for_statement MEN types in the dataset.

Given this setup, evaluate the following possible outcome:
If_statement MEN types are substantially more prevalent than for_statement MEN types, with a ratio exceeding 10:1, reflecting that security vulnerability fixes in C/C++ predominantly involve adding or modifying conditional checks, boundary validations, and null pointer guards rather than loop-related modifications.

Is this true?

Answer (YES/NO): NO